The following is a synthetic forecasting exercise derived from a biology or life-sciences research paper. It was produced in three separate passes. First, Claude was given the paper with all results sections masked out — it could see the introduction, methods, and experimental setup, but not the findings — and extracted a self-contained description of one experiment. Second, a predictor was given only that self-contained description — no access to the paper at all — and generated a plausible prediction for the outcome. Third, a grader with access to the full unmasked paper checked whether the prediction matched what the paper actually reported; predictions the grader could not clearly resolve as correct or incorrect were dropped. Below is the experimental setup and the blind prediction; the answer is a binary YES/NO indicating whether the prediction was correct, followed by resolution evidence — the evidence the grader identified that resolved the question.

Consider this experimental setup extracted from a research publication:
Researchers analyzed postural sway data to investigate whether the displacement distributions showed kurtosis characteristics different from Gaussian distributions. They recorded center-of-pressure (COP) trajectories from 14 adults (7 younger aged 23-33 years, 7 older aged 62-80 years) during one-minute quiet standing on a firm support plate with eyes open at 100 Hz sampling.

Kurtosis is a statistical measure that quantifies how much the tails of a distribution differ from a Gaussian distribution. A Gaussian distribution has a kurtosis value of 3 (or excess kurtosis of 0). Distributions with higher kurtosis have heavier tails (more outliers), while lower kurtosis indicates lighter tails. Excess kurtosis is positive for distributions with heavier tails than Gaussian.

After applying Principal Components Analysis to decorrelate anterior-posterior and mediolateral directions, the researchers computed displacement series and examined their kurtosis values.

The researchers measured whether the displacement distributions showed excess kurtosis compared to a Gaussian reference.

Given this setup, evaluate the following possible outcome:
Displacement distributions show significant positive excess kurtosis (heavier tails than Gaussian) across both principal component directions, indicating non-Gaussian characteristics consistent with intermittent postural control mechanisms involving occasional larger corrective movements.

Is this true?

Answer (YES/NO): YES